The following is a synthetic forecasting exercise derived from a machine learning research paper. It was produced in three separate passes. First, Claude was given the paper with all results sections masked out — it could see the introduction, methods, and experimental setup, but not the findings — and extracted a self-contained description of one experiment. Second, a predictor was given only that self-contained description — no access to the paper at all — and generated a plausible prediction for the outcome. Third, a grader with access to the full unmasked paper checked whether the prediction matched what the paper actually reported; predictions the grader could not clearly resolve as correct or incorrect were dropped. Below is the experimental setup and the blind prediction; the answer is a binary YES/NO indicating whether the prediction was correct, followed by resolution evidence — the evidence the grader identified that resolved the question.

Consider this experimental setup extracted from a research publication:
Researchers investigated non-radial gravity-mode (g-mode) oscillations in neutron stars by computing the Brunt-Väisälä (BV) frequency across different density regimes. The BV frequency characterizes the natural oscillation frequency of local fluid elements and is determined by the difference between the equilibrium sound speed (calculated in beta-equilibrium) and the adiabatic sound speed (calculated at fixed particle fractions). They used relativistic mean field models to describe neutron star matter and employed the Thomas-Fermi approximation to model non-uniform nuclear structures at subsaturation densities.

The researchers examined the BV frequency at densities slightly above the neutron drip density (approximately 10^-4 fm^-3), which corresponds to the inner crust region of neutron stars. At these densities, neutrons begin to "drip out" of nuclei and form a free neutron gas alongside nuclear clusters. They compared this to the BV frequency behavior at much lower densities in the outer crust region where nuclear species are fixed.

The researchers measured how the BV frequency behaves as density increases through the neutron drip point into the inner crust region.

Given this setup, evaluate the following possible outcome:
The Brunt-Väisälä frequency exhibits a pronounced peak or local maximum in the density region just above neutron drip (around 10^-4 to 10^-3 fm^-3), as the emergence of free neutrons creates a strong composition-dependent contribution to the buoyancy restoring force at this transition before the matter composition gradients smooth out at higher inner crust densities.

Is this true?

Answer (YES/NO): YES